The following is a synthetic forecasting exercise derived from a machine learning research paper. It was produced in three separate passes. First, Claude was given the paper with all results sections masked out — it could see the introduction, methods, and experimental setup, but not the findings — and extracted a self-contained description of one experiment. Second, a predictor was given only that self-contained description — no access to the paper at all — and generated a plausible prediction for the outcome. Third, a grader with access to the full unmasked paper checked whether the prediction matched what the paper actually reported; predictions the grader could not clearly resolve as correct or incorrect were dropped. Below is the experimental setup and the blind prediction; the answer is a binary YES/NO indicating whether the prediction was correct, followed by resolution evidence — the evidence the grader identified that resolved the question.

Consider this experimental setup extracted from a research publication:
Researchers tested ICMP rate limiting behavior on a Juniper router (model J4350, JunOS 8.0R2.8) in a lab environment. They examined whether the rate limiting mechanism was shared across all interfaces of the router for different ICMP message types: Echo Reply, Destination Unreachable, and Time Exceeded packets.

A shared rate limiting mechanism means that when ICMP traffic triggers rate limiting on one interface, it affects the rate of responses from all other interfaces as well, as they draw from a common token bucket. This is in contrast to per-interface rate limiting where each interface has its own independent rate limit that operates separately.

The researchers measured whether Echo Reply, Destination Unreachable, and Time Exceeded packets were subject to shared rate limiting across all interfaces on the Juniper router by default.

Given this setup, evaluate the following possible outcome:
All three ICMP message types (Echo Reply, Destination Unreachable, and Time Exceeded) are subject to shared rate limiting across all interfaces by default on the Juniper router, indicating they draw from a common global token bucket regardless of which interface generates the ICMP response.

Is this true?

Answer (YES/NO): YES